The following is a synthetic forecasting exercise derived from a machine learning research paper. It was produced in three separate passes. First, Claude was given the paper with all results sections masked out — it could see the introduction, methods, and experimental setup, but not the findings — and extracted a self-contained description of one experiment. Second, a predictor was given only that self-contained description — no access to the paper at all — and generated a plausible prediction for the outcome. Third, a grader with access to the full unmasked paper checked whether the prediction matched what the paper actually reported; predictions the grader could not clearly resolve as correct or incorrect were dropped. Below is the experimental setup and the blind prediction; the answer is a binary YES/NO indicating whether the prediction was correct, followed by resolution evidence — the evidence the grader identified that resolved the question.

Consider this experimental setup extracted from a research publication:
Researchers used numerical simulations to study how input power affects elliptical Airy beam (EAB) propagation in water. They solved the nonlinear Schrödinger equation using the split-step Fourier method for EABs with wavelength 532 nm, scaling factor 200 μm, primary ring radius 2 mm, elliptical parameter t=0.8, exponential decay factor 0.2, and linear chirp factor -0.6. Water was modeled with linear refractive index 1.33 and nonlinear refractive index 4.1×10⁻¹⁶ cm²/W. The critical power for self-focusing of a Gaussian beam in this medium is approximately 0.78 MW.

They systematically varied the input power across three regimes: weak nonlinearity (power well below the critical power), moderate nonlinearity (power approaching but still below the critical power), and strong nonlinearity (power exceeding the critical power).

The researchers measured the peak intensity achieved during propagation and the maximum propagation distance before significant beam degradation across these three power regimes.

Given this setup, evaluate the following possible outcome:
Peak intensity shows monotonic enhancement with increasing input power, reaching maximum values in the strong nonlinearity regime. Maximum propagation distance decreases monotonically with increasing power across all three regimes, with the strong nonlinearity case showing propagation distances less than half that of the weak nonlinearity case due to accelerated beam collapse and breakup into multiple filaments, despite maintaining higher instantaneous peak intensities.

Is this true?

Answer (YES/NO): NO